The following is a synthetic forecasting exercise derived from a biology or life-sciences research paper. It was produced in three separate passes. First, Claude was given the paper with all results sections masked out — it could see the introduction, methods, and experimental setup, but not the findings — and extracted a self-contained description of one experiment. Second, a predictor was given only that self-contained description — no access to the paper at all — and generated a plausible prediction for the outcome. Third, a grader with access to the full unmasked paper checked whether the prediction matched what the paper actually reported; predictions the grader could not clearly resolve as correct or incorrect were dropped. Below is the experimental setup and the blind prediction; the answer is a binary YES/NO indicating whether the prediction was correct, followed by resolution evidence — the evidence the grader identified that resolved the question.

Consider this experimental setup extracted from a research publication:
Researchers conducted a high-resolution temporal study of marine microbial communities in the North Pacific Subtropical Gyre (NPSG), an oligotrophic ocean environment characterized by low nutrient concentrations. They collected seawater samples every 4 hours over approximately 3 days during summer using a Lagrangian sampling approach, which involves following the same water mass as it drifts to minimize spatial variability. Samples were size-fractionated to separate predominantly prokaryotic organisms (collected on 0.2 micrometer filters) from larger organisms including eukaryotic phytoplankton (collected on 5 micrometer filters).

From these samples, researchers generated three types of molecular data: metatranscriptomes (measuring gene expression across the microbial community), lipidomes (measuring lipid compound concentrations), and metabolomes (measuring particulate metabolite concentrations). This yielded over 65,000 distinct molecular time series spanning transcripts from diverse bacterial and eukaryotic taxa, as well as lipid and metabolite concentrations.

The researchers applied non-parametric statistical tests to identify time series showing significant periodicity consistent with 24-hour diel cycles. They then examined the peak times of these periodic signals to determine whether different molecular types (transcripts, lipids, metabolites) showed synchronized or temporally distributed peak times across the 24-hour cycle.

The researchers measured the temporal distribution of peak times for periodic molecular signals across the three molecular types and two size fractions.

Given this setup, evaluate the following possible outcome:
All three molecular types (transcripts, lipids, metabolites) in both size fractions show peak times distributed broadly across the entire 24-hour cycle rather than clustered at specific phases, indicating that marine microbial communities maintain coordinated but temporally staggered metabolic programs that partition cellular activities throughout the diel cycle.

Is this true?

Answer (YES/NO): YES